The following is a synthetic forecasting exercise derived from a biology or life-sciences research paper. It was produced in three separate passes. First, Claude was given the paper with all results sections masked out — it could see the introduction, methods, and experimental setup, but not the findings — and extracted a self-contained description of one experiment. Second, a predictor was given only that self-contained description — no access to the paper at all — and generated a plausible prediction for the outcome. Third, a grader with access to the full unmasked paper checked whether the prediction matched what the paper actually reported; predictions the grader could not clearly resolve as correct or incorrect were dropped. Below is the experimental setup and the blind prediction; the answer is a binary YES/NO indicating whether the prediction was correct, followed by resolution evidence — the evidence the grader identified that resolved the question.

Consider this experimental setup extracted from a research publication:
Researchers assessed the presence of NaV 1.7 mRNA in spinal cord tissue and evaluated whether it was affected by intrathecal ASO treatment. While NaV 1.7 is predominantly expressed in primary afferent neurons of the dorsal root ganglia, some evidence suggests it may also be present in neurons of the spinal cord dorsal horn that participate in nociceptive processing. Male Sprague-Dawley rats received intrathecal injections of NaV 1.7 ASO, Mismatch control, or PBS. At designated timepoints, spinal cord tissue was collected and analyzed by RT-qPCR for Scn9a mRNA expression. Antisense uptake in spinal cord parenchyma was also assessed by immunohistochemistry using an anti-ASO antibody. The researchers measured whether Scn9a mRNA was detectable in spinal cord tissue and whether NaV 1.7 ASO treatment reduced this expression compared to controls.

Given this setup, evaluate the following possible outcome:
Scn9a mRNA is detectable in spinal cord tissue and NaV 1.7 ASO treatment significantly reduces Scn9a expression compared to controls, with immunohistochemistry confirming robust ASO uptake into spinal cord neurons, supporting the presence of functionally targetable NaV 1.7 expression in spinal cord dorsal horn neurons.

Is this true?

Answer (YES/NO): YES